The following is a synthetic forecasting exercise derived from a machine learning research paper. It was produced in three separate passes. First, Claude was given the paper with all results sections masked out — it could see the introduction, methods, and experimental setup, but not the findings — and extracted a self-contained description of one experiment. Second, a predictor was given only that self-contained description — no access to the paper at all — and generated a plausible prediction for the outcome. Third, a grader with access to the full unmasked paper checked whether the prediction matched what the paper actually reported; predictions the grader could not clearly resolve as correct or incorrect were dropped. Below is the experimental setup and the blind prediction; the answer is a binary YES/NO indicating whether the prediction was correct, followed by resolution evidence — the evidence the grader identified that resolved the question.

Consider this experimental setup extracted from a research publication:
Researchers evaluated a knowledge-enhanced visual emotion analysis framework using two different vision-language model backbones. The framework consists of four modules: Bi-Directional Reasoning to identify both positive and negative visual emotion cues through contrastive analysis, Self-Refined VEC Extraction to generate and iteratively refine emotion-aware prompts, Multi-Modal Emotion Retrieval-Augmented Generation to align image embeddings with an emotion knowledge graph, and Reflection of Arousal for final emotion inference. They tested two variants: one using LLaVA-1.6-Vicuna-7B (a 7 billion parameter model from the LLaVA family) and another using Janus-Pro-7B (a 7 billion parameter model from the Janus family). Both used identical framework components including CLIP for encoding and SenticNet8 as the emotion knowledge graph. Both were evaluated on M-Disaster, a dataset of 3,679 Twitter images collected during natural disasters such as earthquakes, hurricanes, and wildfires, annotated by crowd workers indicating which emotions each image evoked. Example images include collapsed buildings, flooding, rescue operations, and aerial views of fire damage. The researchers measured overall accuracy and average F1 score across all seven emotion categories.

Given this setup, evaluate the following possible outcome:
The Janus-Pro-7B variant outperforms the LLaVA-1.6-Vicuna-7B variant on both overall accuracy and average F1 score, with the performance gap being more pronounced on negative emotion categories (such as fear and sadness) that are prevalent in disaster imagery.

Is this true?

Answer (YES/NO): NO